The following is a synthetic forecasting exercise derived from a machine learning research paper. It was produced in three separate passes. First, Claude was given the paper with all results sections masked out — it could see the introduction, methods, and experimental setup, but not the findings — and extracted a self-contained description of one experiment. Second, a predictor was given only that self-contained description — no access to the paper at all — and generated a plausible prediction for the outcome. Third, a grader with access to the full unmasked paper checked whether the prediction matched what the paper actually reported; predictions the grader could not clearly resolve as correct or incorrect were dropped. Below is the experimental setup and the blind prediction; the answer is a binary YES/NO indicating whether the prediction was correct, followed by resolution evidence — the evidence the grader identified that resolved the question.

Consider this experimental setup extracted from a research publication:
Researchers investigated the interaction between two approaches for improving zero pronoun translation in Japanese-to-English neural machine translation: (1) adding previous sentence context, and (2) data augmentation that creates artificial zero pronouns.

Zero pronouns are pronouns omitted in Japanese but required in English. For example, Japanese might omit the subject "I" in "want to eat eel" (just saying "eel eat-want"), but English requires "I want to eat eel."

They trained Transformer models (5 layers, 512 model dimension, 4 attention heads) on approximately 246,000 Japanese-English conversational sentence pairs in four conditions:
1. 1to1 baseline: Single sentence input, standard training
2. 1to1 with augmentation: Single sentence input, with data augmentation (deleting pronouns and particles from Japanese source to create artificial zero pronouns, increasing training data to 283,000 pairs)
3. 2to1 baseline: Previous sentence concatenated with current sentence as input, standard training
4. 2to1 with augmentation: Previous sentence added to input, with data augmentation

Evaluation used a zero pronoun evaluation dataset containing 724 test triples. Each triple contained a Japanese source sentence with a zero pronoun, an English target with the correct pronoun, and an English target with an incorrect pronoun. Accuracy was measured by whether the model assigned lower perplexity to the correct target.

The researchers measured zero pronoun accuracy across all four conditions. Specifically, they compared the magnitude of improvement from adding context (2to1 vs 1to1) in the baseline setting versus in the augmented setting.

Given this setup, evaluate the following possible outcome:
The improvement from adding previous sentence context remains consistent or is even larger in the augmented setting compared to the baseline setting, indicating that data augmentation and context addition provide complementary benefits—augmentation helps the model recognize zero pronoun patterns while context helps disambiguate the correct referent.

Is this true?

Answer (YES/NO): NO